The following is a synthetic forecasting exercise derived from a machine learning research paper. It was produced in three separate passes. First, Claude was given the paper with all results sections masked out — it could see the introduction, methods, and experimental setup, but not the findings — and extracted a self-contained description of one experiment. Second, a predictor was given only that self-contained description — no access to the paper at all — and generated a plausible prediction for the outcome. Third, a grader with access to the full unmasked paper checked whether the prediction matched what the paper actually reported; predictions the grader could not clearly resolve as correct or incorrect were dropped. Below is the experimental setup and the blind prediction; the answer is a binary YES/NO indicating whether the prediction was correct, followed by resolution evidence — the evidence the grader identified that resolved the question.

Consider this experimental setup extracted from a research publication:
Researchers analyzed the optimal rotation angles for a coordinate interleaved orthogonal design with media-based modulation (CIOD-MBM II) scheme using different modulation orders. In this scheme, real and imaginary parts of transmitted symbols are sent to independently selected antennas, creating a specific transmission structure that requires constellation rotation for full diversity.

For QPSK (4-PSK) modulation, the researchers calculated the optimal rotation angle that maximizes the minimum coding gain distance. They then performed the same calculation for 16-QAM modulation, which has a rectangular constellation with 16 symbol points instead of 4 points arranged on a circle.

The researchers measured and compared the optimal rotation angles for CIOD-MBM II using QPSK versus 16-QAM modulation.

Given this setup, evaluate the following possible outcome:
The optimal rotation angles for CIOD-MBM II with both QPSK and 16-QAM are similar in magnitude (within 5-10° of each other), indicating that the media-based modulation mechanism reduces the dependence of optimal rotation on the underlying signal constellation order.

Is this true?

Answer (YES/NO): NO